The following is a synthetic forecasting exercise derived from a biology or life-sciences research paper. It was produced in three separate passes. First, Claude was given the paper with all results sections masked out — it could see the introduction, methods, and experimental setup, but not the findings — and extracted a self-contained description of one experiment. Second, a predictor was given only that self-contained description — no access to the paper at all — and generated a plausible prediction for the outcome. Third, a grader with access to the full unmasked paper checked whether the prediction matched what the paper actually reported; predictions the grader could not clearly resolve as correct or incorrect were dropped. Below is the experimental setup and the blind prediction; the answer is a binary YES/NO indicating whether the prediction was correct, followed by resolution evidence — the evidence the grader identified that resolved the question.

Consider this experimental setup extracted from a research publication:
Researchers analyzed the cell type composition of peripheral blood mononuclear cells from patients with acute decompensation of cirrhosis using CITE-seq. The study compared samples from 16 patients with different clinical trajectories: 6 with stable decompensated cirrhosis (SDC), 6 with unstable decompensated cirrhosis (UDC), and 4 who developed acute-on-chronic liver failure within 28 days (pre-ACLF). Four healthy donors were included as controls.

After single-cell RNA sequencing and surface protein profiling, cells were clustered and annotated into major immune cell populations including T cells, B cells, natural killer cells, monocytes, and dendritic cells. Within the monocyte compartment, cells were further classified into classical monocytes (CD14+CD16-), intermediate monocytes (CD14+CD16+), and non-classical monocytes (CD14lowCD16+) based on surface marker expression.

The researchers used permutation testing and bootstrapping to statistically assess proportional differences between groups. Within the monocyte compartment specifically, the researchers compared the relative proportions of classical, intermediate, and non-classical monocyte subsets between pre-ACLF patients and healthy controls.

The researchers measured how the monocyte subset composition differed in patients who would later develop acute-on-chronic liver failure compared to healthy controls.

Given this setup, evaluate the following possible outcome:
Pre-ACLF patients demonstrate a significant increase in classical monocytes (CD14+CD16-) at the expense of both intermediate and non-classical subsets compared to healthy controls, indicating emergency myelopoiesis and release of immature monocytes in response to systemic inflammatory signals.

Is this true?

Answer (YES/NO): NO